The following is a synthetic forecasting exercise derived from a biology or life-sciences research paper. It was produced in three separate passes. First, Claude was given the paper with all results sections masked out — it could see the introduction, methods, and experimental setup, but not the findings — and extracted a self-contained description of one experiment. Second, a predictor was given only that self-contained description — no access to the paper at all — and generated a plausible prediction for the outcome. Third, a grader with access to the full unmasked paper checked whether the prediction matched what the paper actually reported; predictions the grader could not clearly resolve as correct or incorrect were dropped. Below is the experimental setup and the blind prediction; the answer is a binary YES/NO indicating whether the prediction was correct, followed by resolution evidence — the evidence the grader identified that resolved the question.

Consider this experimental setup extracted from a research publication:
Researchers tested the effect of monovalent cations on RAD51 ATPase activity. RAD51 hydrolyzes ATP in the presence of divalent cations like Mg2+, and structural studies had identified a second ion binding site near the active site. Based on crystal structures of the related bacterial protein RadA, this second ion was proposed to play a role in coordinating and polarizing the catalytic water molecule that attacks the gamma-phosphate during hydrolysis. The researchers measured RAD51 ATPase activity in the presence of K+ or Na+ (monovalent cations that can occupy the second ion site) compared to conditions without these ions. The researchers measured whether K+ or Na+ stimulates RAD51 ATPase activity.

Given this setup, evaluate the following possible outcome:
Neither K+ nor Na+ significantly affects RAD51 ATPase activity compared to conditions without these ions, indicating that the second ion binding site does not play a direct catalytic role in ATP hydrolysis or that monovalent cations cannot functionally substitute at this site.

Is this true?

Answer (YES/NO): NO